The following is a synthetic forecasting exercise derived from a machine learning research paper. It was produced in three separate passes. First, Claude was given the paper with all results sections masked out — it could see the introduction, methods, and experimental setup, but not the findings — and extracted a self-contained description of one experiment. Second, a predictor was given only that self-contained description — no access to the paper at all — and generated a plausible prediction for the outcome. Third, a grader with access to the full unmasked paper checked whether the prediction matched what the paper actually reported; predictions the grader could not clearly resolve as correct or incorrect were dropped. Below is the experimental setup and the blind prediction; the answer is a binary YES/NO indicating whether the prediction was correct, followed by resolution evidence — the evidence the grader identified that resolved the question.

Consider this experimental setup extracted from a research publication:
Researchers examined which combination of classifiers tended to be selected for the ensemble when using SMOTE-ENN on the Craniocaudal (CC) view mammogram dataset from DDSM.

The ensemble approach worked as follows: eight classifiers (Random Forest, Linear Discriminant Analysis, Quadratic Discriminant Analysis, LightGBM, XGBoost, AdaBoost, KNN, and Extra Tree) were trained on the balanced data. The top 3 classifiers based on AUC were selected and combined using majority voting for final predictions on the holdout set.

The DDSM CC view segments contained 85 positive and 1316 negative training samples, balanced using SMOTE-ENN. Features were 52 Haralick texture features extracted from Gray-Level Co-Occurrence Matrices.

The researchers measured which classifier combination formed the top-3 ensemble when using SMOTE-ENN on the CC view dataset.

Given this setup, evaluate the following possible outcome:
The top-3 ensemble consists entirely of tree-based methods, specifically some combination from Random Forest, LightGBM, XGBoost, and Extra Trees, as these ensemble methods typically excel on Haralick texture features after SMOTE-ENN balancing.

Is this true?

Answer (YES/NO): NO